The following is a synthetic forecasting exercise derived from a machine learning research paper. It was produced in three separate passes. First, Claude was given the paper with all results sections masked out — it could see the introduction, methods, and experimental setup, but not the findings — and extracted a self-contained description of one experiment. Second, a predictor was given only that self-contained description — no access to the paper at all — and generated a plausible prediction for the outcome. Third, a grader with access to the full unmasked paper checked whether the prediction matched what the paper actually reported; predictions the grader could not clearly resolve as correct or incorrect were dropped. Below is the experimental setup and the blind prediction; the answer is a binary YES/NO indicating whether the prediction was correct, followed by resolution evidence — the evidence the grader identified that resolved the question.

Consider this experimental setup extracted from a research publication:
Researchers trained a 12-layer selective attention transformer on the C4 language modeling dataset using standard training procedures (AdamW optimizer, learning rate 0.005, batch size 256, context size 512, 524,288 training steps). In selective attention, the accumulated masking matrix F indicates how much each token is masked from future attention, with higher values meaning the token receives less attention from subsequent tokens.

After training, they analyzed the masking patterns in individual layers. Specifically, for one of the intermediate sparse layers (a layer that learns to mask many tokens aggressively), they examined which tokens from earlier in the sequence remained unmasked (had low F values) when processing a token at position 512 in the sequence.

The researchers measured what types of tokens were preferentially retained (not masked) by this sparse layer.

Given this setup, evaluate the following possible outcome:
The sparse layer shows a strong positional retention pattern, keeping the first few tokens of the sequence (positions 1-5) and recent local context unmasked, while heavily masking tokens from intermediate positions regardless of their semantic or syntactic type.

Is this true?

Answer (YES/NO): NO